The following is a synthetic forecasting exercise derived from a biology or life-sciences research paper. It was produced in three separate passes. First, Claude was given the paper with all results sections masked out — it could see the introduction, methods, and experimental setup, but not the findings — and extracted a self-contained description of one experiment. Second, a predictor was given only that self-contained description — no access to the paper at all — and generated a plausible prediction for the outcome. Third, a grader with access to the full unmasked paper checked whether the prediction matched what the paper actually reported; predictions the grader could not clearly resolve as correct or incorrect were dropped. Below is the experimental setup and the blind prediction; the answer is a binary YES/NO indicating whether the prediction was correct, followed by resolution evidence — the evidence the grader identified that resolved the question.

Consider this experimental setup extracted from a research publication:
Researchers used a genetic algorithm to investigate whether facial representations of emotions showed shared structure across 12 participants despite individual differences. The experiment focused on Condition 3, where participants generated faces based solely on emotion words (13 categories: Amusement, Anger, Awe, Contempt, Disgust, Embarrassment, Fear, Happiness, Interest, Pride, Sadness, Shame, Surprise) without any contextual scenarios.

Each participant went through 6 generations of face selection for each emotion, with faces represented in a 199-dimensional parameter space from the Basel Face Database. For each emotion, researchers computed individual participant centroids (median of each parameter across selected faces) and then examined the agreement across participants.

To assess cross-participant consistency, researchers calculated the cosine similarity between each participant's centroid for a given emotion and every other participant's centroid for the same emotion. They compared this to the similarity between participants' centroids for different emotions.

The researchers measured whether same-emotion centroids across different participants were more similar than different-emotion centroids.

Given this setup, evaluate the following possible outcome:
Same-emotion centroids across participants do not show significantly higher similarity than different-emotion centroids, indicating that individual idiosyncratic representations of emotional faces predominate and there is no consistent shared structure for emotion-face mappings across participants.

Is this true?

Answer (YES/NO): NO